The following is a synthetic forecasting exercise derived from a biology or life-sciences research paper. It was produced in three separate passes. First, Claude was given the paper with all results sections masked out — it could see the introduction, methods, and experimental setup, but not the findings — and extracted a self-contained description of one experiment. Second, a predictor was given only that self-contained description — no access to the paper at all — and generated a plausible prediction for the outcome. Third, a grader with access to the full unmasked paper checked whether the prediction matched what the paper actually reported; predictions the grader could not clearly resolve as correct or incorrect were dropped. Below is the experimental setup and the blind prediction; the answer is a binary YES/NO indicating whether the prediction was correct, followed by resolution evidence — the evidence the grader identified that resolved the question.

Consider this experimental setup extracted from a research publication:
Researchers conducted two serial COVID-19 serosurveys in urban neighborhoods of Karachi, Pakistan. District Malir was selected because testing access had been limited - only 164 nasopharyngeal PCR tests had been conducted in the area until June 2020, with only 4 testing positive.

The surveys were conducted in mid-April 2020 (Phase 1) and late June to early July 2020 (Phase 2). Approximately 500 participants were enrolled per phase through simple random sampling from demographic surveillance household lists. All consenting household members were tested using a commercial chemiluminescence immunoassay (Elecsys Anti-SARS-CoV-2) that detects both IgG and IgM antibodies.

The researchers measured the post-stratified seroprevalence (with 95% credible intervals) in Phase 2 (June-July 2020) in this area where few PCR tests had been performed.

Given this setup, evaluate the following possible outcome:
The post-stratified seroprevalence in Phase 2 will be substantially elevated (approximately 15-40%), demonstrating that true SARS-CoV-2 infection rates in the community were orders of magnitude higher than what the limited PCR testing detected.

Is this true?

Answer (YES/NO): NO